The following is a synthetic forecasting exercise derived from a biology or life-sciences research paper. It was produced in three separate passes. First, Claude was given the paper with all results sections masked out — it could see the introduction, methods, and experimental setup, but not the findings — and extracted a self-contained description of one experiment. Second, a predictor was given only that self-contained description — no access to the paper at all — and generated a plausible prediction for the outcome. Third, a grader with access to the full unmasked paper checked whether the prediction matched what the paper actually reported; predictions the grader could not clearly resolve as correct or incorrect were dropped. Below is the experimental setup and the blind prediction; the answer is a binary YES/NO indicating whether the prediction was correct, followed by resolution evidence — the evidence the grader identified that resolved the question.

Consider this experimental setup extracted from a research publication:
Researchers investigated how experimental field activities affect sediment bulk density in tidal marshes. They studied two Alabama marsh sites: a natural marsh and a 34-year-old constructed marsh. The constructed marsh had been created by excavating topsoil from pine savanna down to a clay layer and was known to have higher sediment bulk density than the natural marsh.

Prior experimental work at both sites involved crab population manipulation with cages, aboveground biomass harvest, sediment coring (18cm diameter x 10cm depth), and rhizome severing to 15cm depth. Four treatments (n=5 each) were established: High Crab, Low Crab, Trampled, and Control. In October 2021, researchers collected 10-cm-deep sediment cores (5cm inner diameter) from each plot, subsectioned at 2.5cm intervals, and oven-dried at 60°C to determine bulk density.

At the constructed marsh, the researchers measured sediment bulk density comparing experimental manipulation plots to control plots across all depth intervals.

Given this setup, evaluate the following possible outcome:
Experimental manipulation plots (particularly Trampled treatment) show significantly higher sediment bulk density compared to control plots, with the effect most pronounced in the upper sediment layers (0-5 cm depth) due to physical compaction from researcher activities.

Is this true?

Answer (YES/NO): NO